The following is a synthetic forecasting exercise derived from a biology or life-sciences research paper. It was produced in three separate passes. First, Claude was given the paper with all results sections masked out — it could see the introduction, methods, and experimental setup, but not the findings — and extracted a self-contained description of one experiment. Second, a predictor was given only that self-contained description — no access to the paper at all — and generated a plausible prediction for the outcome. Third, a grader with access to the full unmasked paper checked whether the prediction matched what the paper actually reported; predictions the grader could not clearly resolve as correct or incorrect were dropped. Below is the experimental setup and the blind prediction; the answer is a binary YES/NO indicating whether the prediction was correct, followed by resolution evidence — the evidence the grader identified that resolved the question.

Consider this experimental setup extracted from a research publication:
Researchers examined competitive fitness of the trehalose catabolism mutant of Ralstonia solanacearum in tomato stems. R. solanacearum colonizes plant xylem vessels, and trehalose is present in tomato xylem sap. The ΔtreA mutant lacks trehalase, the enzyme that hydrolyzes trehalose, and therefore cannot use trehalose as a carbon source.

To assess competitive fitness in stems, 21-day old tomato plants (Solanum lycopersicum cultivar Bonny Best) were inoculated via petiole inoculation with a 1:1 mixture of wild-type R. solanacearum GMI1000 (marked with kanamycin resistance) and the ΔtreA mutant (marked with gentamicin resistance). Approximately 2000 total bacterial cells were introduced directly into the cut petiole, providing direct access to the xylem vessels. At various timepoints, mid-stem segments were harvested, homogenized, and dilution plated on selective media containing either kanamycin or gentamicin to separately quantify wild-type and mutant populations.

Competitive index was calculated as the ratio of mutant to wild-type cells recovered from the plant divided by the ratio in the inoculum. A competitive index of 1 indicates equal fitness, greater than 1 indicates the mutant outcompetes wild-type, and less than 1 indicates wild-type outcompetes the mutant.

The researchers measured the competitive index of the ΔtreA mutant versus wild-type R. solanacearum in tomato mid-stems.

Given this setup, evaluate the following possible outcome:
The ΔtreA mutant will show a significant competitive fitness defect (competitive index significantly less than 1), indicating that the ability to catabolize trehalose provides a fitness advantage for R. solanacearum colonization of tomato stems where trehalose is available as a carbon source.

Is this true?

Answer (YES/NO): YES